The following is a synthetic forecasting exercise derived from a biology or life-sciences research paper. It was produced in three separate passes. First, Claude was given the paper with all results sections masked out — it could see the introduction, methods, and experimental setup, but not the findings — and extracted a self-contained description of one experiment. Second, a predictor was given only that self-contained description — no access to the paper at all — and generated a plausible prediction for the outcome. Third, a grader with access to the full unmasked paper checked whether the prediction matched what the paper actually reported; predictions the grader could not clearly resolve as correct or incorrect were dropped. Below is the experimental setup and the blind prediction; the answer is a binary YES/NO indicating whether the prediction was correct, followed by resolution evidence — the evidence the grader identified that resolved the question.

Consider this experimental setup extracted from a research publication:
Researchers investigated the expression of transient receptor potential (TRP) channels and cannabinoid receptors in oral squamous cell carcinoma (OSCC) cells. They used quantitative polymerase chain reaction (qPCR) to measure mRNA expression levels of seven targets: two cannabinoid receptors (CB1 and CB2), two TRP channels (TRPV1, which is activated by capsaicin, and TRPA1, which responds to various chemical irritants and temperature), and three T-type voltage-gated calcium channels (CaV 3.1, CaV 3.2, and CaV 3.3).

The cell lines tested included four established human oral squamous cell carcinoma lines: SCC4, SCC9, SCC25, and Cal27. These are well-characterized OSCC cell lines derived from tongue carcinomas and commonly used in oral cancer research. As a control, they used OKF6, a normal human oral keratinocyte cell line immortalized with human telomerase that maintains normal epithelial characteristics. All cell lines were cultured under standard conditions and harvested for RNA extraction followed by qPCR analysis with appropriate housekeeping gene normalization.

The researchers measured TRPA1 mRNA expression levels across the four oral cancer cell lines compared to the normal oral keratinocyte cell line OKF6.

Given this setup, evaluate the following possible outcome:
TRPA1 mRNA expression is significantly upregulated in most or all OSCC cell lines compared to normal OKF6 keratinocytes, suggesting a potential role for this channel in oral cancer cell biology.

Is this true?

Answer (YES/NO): NO